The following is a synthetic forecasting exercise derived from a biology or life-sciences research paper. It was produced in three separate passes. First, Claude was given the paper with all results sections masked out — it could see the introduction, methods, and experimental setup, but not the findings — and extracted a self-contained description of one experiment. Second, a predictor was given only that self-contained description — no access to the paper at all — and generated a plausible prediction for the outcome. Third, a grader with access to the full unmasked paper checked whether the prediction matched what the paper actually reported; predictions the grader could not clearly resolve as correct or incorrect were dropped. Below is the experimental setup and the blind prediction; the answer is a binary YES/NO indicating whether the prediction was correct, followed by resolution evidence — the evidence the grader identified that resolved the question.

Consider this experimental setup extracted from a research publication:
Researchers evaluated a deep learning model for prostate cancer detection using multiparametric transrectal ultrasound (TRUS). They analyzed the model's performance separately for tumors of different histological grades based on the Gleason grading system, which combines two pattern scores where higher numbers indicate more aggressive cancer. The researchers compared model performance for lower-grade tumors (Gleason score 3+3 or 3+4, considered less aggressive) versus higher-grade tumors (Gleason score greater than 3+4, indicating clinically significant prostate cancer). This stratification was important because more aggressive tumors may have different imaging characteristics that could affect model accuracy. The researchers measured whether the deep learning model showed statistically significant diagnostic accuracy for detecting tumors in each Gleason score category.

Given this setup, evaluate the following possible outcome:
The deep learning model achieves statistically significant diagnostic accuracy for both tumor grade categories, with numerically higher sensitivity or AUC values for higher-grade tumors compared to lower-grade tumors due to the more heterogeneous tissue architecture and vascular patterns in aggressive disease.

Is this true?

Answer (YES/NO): NO